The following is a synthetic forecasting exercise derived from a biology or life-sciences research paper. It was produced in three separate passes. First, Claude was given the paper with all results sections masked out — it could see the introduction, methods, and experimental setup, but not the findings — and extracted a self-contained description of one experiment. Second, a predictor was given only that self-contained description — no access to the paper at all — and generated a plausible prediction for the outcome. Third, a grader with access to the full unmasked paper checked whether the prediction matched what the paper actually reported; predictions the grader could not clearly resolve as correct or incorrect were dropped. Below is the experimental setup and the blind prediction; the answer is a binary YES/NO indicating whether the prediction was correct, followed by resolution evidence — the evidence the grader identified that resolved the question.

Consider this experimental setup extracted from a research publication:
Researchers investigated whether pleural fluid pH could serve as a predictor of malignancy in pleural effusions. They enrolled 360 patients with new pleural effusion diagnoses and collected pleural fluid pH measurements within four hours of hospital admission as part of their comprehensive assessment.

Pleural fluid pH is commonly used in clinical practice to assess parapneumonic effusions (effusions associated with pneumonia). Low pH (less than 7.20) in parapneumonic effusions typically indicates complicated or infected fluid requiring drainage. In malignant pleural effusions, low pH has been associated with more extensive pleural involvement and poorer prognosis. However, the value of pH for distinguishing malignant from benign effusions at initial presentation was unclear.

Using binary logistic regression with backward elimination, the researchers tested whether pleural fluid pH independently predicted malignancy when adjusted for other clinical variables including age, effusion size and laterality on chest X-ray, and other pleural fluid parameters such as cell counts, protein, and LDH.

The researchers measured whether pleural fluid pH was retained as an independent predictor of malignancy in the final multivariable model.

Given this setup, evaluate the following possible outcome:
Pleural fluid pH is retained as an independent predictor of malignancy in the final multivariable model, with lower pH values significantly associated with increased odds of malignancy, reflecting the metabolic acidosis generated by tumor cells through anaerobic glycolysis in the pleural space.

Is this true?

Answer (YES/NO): NO